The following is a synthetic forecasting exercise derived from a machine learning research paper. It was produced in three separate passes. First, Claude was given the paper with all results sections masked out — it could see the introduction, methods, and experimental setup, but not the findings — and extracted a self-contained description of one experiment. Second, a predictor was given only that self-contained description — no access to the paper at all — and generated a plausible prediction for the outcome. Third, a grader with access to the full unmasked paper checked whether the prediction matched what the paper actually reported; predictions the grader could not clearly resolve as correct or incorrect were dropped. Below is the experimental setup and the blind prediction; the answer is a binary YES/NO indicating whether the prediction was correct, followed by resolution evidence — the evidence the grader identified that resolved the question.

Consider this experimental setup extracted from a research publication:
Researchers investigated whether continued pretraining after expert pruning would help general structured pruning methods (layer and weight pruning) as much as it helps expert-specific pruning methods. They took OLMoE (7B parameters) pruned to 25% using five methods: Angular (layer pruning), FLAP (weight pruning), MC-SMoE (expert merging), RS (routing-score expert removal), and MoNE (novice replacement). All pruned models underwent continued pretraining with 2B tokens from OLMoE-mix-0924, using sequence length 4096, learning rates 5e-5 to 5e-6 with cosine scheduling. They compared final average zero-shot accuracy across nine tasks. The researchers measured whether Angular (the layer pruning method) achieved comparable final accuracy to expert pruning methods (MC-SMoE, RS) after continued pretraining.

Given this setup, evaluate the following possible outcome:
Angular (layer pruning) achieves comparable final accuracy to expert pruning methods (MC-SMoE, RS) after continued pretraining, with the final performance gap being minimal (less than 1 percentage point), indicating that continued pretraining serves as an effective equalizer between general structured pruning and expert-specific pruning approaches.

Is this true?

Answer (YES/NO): NO